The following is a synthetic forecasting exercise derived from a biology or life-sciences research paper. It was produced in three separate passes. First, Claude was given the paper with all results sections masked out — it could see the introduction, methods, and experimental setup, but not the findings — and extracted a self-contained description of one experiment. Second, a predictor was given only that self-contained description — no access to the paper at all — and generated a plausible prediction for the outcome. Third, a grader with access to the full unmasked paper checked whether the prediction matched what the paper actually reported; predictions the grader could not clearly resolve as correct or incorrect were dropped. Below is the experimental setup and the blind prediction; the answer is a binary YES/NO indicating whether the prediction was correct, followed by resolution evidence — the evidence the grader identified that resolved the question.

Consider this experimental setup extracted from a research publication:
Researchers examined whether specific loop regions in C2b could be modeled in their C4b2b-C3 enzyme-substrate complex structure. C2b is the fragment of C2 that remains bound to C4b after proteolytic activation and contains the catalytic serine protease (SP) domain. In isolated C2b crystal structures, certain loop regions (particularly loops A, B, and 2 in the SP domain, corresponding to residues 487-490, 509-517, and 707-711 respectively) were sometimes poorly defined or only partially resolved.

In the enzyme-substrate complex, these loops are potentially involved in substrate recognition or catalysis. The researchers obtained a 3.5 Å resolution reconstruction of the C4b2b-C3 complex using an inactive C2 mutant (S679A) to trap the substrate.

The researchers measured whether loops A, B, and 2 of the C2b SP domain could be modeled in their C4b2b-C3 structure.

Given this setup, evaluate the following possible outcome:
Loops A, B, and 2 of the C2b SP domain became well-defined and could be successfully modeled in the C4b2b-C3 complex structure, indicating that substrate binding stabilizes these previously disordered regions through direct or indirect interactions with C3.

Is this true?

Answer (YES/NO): YES